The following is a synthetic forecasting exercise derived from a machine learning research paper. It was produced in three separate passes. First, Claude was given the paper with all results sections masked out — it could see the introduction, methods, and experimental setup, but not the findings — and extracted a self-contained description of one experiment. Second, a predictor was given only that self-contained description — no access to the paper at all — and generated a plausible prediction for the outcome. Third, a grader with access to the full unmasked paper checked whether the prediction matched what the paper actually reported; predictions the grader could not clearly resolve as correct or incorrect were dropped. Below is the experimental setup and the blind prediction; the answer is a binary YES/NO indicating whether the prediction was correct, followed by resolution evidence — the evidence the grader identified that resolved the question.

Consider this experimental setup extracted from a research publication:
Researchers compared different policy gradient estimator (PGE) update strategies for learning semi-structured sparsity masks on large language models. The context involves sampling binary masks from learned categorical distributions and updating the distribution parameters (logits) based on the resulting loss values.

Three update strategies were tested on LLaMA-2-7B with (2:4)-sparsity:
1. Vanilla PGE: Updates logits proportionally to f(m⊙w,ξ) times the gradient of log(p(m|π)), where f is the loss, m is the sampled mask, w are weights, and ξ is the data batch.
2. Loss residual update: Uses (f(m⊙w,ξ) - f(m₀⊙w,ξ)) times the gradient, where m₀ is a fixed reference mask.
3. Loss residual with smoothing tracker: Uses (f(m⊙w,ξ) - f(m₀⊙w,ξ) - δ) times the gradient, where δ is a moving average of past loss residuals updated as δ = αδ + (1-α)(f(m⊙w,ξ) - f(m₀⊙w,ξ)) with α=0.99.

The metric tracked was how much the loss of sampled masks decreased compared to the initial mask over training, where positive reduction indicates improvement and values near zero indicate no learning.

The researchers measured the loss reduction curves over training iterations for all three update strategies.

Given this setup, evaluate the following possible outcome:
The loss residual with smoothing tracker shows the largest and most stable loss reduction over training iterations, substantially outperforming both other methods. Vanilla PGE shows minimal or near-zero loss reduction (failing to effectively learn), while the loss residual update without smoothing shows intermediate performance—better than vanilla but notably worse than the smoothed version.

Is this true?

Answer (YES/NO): YES